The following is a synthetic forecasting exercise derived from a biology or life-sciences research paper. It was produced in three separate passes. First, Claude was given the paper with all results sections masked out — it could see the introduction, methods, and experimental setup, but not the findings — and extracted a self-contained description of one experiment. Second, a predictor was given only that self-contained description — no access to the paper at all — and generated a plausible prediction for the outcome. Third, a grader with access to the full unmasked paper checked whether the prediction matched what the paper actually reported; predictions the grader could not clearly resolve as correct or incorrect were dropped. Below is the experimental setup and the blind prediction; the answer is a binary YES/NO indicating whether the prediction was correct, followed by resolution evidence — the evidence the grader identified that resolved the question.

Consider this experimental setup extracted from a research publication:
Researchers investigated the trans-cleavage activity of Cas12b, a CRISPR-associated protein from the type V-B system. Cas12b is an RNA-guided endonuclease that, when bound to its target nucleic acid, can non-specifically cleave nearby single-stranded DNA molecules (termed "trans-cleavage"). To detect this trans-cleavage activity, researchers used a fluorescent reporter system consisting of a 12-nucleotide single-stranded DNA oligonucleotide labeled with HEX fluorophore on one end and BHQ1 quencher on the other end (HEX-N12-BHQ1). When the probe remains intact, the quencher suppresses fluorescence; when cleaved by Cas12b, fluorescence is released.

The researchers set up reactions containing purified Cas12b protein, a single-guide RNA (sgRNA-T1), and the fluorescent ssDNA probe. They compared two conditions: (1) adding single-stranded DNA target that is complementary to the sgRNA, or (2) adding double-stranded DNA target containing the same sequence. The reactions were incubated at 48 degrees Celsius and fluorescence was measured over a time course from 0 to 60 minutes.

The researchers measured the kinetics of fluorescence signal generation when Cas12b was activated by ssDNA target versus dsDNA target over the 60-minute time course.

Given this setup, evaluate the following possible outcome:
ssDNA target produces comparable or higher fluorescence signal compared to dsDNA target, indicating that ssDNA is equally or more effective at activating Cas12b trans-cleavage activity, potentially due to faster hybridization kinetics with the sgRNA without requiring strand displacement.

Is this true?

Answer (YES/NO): YES